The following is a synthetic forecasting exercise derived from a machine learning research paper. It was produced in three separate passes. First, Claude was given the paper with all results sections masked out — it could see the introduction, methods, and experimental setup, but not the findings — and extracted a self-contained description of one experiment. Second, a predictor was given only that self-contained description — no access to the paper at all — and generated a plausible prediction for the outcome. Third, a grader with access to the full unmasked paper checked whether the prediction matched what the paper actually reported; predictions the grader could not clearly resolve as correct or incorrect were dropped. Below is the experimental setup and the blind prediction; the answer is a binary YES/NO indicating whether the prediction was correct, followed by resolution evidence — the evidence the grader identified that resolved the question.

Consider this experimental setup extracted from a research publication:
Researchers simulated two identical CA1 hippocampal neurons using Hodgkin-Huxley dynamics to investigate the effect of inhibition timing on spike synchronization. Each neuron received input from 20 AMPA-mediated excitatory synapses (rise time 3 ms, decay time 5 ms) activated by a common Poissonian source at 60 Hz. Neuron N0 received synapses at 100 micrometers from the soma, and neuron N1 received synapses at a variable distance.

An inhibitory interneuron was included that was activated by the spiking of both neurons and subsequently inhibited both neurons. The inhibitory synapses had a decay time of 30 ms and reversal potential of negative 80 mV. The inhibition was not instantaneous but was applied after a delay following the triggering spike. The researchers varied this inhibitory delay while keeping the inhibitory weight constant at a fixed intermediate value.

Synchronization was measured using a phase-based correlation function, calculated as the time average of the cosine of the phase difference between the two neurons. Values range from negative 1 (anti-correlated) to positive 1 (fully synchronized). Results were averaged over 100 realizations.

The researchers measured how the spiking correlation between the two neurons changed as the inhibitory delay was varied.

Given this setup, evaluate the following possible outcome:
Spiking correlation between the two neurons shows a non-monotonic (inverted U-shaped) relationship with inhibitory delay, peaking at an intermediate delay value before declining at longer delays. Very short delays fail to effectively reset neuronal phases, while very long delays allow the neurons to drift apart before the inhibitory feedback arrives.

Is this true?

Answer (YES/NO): NO